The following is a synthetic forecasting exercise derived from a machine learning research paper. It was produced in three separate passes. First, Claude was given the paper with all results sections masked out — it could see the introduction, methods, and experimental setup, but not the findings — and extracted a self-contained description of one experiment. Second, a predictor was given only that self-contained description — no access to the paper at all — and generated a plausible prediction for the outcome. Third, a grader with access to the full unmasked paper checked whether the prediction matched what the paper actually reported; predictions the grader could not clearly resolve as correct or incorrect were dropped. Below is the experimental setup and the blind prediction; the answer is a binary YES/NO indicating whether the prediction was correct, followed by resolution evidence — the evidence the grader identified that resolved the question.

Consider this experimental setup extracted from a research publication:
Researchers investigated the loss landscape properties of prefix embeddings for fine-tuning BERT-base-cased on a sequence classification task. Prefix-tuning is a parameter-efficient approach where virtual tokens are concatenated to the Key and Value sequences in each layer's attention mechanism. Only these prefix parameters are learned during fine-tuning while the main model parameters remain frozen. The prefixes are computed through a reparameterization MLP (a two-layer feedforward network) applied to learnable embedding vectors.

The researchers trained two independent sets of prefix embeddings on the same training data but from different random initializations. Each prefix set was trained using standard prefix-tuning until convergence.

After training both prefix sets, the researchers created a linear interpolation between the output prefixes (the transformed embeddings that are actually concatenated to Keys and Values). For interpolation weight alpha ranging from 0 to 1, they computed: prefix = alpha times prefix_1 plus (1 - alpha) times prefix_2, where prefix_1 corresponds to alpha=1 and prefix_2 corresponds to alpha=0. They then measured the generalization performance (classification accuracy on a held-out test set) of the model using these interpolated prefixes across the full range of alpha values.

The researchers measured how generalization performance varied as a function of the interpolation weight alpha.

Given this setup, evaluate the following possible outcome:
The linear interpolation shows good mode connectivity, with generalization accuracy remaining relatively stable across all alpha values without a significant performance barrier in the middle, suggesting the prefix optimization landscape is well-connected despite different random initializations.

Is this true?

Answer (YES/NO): NO